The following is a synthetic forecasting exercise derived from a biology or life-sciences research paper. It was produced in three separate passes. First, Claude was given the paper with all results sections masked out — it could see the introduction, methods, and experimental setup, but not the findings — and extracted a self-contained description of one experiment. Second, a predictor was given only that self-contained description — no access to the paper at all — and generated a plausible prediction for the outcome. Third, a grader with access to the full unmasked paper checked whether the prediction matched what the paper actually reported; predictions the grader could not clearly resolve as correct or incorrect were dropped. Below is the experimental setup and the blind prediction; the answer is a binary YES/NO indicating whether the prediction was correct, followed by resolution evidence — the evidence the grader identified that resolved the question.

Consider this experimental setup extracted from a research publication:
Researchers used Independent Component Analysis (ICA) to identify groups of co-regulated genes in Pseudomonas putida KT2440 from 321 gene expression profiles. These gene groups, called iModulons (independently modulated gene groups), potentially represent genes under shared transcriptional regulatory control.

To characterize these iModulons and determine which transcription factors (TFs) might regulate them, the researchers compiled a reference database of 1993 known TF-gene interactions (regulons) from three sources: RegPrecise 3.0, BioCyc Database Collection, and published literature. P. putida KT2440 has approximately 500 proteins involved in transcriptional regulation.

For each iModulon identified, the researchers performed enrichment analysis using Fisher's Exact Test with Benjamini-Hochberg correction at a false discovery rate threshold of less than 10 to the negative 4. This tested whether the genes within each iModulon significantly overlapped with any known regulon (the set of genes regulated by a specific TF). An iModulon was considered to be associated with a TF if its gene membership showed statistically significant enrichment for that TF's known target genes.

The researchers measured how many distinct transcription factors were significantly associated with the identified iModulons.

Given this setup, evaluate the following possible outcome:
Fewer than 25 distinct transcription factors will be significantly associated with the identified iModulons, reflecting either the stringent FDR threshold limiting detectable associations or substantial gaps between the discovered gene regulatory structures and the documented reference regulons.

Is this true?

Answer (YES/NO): NO